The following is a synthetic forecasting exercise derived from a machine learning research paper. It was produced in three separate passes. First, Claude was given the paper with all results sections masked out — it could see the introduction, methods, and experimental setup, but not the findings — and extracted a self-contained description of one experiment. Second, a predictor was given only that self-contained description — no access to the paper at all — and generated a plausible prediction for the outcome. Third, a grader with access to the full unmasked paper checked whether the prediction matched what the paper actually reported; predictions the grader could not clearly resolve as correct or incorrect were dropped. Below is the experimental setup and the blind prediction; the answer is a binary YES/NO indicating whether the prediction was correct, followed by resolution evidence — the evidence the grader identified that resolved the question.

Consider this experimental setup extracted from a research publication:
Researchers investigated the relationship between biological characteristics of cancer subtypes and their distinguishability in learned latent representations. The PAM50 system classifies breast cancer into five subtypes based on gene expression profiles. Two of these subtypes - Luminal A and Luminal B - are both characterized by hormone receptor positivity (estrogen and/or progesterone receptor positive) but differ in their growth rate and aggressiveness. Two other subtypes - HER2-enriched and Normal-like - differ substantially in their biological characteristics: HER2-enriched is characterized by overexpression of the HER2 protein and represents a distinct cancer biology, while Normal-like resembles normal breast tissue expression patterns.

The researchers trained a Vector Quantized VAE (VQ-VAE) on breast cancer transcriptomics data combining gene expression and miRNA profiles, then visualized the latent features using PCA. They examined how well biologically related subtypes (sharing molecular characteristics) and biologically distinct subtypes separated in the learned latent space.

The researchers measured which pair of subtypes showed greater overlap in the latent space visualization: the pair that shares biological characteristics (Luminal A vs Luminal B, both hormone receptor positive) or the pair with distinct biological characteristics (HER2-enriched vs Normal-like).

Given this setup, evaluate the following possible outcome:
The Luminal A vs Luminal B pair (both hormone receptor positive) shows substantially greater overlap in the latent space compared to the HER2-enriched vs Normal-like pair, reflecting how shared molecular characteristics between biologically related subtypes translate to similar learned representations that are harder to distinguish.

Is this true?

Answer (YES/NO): NO